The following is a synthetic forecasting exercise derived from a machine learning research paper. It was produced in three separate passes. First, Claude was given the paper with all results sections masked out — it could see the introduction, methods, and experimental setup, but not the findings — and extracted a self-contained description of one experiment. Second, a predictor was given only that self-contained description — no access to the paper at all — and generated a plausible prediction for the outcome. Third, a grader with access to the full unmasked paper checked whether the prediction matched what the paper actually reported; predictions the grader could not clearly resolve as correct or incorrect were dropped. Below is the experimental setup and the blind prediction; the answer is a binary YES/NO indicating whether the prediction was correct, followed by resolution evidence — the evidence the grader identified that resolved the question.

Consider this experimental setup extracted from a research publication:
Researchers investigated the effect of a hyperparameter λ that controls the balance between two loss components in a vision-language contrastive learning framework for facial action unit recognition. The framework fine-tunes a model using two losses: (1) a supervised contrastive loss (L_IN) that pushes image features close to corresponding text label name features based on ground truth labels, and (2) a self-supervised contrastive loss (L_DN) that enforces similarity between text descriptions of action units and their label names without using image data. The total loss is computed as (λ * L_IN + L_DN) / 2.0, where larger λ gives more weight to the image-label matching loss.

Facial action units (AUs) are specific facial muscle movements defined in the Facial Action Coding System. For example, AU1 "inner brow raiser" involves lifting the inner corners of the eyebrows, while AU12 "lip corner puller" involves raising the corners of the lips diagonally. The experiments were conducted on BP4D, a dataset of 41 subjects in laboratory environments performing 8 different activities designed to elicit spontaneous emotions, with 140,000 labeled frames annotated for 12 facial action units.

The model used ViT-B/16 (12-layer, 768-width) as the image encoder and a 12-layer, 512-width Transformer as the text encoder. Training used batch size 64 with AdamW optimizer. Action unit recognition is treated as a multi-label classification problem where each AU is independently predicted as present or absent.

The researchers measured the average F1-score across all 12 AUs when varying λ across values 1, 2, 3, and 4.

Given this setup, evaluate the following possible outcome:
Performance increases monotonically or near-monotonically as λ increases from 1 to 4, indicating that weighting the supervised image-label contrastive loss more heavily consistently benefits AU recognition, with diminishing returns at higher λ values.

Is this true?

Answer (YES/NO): NO